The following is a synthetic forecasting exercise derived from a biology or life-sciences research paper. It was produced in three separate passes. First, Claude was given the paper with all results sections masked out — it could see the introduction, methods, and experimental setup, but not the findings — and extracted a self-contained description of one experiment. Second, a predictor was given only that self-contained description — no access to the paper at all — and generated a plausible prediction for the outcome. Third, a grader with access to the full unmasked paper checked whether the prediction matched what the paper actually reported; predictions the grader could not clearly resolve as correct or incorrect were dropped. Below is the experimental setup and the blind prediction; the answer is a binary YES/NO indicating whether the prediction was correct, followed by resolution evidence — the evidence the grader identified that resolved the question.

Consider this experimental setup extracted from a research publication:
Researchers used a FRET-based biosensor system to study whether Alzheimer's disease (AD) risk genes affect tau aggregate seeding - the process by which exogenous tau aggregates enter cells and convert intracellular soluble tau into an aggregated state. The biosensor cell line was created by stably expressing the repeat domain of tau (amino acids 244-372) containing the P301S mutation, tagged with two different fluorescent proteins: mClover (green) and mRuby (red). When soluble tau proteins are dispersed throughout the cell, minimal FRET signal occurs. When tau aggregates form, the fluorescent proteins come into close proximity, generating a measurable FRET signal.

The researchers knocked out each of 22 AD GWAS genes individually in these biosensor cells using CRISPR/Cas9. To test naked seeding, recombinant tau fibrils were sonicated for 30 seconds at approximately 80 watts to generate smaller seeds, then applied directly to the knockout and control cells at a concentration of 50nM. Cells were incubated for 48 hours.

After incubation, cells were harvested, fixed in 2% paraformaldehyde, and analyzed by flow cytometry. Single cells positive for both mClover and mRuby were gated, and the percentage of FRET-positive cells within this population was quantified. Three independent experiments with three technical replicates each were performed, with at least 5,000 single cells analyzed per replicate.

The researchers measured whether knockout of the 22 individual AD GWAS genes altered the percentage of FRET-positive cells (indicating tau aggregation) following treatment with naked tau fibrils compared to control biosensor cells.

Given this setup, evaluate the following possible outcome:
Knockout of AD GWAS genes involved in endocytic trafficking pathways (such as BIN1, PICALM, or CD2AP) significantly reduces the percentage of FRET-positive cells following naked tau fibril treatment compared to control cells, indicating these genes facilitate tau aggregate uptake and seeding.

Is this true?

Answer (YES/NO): NO